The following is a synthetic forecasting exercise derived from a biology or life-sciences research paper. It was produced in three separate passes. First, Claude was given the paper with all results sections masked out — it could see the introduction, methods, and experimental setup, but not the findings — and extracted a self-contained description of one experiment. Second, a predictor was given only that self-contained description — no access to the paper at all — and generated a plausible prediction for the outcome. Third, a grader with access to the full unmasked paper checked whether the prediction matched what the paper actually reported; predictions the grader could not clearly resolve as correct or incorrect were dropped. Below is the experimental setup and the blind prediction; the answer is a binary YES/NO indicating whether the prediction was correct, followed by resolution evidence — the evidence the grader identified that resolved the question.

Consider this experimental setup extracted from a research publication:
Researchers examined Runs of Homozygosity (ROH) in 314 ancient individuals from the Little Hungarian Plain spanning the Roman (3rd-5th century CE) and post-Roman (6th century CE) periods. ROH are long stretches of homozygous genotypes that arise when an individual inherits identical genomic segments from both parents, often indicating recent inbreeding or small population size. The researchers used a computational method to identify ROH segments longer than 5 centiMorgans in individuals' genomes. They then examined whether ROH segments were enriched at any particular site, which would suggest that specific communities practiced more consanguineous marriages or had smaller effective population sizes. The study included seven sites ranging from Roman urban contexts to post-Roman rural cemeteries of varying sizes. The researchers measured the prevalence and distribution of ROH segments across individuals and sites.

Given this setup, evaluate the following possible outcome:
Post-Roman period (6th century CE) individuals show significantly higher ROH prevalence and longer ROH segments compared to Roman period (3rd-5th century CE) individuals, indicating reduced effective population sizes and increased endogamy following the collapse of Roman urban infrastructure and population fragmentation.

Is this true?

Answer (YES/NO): NO